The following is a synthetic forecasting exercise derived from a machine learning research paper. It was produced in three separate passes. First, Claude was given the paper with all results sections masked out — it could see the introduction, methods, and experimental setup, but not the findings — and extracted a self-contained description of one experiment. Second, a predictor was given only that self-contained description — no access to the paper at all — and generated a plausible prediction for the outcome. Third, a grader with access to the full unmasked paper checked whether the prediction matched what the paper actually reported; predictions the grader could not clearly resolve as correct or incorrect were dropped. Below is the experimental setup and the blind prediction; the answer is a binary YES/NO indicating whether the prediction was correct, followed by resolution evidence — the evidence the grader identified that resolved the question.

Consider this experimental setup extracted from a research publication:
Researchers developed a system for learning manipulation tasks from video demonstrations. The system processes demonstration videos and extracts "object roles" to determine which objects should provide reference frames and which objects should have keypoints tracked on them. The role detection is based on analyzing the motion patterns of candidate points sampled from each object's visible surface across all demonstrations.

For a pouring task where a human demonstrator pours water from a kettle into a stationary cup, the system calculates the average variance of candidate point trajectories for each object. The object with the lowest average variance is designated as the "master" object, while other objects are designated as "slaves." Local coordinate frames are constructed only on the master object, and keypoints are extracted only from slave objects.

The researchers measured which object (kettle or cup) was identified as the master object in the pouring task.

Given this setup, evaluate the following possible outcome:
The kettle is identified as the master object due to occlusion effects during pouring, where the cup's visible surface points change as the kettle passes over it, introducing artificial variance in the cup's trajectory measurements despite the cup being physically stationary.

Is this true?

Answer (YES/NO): NO